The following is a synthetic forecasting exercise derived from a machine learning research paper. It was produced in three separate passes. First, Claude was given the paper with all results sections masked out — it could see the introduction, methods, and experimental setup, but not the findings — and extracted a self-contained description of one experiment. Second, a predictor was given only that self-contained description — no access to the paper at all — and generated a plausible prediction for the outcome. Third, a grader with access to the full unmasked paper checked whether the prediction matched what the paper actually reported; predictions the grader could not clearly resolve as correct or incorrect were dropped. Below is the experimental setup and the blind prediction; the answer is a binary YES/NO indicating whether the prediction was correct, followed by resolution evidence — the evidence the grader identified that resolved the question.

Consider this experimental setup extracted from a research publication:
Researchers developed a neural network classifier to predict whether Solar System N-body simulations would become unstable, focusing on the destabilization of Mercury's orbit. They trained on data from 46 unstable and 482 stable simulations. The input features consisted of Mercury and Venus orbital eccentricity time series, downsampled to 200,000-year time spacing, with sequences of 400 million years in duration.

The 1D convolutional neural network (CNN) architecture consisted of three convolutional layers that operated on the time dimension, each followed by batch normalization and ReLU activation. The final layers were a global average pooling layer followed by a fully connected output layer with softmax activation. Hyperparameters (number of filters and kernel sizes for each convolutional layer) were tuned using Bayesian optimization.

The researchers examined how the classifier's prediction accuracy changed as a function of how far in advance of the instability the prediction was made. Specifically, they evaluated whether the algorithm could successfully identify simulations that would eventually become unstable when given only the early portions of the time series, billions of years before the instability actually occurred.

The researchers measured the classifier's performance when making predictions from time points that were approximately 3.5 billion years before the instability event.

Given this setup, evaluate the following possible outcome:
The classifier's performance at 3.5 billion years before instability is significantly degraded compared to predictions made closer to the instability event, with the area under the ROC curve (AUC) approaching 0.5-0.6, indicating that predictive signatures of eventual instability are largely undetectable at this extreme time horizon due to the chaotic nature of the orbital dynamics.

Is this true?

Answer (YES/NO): NO